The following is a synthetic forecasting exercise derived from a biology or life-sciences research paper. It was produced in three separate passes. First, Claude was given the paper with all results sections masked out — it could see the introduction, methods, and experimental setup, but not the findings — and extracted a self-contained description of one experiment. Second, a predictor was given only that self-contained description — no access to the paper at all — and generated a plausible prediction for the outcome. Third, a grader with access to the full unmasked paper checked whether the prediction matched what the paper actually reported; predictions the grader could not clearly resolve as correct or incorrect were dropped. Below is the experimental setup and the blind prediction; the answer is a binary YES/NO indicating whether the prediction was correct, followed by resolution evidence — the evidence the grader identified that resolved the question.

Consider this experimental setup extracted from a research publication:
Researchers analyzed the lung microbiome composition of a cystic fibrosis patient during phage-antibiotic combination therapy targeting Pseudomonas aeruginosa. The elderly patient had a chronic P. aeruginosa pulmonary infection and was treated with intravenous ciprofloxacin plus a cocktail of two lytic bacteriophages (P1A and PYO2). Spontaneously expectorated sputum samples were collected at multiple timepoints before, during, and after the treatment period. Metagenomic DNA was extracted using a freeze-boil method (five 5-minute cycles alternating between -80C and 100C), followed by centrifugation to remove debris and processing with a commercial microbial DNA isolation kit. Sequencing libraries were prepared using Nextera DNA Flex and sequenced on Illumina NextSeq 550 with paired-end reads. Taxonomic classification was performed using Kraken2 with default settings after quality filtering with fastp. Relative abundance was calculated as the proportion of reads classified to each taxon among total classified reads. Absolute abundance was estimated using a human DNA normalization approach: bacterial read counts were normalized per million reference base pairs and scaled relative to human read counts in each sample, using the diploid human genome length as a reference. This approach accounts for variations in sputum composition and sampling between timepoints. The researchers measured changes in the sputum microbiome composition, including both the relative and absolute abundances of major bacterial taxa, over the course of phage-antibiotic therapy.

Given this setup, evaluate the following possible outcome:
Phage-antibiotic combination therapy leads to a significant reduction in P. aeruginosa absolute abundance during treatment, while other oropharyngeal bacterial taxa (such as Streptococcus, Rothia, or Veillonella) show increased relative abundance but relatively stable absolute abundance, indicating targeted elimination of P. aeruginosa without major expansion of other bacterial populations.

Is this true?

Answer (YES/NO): NO